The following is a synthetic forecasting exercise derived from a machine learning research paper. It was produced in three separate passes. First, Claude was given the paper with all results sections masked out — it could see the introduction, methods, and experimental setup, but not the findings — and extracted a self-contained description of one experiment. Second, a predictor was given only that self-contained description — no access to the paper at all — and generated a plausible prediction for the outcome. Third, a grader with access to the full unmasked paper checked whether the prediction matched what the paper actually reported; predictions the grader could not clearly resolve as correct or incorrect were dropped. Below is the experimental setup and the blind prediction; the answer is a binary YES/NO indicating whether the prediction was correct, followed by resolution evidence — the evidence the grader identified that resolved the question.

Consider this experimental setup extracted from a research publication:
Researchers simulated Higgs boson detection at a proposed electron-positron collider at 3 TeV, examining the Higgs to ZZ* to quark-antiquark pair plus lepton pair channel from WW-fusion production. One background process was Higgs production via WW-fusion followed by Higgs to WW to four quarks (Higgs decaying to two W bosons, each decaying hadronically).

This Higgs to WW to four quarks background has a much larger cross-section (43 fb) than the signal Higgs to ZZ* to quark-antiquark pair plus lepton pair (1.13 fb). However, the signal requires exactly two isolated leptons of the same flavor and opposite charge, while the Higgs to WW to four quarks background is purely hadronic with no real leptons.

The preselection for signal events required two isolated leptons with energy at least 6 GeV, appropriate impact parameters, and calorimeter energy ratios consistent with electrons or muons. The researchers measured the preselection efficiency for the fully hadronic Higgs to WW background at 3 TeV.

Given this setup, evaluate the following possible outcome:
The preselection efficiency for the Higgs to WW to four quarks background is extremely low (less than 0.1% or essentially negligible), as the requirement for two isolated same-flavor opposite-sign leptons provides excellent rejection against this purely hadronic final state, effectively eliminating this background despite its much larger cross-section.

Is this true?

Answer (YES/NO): NO